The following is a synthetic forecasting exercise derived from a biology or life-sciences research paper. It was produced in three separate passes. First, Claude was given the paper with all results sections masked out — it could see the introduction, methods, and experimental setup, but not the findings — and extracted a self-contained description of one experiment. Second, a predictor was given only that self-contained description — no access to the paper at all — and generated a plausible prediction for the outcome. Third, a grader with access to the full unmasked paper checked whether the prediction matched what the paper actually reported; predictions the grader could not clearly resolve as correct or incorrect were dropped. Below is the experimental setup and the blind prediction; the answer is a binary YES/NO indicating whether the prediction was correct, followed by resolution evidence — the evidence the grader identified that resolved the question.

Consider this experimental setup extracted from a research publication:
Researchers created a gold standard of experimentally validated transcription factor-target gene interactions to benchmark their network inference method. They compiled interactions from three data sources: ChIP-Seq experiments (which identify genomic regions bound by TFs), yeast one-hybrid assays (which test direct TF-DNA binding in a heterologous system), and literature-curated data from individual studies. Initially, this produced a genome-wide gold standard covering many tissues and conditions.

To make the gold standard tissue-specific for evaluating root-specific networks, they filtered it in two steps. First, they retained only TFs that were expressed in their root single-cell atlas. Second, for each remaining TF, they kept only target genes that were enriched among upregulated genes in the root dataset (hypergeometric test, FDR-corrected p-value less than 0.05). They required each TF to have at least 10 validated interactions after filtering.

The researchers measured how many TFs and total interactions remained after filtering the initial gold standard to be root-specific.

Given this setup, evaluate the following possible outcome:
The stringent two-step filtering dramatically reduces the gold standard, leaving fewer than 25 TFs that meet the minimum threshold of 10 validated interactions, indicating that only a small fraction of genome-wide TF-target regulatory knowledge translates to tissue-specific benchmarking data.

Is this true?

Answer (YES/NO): NO